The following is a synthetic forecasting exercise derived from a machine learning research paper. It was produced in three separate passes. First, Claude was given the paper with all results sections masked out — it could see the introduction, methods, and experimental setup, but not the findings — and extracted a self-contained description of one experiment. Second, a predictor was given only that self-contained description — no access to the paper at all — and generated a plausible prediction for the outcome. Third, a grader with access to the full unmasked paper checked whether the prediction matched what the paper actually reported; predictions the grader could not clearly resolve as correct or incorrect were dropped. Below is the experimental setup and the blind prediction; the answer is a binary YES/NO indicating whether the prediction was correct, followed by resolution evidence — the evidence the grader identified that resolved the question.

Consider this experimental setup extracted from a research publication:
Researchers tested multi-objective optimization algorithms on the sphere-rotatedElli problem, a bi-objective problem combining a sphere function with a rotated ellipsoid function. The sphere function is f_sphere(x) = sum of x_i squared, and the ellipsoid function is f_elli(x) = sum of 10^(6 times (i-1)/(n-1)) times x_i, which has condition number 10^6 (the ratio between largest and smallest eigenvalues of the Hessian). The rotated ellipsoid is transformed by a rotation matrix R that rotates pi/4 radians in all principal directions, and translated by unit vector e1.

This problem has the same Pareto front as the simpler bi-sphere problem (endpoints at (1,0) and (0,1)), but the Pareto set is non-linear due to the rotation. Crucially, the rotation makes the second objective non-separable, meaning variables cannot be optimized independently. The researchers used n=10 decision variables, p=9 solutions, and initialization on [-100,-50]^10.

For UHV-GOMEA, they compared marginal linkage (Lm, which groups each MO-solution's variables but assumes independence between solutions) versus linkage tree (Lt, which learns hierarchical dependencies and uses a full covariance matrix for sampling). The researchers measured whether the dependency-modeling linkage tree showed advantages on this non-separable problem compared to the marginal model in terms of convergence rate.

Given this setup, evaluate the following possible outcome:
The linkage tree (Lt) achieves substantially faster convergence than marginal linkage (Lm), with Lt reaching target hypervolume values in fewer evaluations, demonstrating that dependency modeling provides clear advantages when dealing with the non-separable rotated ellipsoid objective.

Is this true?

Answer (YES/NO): NO